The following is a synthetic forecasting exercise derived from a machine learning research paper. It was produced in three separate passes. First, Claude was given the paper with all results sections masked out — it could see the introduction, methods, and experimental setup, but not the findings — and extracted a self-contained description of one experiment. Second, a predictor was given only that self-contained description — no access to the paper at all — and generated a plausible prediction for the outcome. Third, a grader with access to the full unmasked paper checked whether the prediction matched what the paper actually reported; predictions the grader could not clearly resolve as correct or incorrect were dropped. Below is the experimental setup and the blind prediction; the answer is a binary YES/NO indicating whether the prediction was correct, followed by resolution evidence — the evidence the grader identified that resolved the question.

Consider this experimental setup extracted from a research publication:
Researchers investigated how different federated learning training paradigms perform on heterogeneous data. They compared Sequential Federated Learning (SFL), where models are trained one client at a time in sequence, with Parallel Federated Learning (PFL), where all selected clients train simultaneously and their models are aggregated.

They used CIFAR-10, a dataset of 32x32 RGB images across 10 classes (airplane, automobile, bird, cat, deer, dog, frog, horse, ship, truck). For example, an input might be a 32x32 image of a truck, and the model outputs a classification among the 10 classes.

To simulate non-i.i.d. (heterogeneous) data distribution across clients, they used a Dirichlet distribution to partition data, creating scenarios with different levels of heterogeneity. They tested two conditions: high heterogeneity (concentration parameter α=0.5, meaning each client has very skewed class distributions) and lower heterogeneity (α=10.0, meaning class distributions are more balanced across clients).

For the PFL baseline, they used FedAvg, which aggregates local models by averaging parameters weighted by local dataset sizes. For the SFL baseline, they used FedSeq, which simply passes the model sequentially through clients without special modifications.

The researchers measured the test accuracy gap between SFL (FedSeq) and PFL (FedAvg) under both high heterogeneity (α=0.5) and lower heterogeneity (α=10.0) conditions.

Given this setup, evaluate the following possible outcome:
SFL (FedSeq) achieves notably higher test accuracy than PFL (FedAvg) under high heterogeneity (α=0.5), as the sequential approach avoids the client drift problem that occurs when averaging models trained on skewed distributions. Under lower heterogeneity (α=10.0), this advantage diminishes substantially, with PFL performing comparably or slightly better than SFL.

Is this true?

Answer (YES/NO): NO